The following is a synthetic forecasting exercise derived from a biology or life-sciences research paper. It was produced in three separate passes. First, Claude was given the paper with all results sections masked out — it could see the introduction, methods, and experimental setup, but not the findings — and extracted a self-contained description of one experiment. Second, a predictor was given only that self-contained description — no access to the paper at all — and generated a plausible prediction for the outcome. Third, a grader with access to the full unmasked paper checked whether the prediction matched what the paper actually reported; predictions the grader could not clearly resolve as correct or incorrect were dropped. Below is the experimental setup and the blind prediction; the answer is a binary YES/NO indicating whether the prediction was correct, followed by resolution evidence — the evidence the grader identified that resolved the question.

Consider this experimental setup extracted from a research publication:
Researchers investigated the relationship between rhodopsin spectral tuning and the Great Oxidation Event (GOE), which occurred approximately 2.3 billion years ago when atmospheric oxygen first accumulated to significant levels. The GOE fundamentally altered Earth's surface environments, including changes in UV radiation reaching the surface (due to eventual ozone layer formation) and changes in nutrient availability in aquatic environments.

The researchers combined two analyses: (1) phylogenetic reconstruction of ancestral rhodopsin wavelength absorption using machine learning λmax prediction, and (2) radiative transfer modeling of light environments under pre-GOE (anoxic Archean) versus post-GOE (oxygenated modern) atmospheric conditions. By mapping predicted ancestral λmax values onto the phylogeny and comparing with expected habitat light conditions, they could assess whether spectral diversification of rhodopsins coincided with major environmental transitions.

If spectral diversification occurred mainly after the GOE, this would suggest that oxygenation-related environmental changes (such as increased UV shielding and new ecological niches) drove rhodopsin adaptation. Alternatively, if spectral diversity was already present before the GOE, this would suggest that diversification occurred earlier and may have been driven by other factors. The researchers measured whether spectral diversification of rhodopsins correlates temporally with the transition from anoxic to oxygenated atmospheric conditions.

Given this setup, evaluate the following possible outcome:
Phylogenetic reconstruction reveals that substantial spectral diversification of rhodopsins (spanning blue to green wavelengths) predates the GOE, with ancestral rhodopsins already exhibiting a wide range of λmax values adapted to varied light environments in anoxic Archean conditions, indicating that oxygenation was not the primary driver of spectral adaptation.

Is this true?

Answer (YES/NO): NO